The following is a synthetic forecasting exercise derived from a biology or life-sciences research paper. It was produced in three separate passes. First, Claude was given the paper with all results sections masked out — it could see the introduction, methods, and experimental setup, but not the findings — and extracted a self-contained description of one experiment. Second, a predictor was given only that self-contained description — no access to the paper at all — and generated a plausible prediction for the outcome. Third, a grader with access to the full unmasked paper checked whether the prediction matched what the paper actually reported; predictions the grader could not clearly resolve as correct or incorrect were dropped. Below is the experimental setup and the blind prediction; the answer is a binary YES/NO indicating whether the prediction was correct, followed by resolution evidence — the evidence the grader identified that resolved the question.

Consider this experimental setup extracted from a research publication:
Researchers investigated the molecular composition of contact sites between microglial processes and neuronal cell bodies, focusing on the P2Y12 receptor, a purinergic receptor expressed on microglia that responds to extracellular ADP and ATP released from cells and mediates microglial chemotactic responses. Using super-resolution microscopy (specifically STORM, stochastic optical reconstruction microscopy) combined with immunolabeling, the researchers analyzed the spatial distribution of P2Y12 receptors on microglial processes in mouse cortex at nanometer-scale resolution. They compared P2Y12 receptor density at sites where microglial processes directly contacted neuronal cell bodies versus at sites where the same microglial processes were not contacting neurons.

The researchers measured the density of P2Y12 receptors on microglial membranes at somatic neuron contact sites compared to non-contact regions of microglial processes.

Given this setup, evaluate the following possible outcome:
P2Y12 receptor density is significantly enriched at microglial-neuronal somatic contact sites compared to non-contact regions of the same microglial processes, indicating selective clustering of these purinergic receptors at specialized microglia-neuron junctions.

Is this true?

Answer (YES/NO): YES